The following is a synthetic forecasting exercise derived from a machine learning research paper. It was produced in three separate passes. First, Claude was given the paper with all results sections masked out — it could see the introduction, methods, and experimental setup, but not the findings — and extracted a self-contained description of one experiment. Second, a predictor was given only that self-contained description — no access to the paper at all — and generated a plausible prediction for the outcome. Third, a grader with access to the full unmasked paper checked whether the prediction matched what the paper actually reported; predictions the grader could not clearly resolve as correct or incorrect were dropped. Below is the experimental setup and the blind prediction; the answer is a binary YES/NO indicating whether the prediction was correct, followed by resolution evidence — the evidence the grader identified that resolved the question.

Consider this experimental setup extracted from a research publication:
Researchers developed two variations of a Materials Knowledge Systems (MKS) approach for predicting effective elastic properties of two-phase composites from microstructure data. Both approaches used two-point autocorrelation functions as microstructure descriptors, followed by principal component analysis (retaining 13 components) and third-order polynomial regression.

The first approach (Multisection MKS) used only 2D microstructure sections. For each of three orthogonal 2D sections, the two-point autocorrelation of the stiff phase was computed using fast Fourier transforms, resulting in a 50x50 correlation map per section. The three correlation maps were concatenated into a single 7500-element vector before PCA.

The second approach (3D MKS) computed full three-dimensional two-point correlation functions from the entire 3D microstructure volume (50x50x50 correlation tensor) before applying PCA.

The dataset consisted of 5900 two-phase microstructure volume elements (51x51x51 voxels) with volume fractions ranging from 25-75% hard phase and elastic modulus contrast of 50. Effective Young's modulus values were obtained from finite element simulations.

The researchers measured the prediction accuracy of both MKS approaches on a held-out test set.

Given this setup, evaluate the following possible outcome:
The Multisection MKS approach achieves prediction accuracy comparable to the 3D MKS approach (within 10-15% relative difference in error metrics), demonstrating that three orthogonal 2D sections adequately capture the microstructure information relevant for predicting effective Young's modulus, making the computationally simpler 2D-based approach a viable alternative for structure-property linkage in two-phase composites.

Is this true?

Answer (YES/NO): NO